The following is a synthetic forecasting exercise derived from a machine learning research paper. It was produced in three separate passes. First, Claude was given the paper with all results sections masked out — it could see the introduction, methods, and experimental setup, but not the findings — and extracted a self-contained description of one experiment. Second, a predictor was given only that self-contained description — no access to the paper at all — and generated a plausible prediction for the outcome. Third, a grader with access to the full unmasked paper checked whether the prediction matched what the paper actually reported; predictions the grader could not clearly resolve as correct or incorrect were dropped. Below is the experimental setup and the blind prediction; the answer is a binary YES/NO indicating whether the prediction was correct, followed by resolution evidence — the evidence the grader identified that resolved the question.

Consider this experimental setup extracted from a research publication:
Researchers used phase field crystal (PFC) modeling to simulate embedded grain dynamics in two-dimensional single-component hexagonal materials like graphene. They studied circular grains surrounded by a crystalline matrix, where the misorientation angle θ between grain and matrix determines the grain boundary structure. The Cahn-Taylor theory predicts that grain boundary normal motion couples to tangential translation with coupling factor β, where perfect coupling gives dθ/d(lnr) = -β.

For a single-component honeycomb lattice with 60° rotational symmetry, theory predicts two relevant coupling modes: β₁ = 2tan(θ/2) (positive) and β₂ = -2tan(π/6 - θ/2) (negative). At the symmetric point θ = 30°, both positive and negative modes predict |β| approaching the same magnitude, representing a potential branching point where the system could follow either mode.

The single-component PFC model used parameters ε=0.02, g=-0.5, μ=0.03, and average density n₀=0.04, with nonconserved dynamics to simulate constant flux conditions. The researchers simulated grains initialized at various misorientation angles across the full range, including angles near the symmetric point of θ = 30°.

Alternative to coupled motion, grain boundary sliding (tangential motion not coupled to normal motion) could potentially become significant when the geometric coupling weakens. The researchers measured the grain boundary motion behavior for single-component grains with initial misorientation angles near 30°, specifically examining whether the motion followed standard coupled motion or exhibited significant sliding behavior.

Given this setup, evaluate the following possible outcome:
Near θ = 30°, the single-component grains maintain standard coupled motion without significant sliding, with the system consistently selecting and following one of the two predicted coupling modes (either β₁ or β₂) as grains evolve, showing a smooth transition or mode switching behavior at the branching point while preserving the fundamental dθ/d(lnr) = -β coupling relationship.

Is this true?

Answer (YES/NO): NO